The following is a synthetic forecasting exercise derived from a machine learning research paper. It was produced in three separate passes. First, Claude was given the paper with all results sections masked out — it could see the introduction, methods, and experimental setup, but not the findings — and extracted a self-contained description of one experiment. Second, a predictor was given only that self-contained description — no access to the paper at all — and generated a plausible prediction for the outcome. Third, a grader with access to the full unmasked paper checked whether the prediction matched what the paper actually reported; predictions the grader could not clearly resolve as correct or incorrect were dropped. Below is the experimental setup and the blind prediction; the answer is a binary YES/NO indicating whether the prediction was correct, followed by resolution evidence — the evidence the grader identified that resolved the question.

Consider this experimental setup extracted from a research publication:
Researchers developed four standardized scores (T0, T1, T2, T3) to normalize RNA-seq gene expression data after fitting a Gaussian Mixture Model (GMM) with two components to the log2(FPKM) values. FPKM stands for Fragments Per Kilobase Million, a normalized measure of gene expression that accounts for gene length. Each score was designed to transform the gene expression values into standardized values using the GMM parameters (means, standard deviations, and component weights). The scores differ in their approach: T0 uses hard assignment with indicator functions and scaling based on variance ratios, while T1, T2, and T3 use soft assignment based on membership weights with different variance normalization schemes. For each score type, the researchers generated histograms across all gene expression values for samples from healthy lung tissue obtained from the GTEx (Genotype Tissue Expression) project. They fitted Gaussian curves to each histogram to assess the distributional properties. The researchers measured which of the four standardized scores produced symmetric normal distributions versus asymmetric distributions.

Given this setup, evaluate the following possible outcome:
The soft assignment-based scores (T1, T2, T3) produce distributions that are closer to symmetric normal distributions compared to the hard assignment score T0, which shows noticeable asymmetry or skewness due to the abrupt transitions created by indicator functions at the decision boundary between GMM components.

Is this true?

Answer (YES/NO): NO